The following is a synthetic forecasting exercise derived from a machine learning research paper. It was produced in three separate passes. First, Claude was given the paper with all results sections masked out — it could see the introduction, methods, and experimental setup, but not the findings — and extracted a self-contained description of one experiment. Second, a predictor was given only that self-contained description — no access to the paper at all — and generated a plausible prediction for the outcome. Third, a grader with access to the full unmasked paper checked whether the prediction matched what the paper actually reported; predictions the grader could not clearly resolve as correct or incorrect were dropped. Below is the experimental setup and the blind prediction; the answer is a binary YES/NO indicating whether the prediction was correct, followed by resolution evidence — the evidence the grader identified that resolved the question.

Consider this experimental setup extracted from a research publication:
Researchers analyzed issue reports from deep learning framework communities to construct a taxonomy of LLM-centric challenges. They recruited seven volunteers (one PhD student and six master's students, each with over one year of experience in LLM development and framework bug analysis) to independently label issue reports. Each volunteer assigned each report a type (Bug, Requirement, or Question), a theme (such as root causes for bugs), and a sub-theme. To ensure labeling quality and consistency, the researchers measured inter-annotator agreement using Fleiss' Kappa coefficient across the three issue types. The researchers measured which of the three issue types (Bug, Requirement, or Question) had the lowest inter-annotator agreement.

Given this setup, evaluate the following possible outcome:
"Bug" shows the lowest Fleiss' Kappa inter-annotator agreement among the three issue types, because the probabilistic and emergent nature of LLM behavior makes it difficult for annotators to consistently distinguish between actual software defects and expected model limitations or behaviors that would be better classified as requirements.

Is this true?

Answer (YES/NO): YES